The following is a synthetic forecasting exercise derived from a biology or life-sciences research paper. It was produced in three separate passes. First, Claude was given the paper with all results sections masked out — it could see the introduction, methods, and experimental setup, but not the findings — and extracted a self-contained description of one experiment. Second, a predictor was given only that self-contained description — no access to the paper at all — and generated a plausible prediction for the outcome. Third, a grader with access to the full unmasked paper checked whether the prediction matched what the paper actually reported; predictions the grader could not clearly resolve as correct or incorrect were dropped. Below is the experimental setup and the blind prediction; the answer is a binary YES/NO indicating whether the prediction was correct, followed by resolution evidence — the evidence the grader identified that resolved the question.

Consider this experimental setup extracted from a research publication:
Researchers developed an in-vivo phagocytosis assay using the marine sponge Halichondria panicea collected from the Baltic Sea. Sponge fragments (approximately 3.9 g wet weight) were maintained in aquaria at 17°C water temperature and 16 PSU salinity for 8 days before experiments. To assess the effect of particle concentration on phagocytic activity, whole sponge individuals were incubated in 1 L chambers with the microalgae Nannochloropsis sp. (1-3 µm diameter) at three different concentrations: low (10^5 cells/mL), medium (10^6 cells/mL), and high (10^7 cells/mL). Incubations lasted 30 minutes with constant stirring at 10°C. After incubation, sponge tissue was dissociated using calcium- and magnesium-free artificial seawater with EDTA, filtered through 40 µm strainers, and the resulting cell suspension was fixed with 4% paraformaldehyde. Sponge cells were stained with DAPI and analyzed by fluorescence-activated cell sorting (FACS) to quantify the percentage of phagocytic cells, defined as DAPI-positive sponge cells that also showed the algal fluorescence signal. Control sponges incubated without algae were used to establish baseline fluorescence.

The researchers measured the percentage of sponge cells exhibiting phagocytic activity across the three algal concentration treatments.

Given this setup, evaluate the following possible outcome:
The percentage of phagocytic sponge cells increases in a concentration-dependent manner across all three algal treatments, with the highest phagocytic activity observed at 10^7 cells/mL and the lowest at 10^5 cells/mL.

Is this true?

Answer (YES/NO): NO